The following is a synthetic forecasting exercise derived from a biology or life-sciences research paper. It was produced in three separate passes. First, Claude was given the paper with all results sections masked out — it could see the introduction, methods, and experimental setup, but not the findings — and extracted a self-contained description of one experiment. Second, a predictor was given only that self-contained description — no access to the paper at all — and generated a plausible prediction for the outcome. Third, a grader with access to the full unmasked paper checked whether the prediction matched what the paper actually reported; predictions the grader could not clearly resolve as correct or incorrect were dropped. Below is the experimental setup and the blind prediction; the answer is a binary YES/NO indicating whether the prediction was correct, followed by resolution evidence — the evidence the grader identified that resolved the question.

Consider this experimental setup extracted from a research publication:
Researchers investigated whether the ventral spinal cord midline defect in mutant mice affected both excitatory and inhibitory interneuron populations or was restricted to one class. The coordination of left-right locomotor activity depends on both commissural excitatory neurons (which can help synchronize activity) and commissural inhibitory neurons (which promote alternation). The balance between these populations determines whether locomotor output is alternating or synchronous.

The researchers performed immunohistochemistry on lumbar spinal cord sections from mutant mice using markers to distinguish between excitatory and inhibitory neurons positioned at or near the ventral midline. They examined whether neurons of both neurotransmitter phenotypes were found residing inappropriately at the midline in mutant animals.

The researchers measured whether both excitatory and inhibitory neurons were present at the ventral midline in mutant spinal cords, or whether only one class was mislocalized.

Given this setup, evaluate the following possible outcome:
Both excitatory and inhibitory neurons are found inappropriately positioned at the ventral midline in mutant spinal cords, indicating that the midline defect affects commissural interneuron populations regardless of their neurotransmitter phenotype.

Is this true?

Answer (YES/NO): YES